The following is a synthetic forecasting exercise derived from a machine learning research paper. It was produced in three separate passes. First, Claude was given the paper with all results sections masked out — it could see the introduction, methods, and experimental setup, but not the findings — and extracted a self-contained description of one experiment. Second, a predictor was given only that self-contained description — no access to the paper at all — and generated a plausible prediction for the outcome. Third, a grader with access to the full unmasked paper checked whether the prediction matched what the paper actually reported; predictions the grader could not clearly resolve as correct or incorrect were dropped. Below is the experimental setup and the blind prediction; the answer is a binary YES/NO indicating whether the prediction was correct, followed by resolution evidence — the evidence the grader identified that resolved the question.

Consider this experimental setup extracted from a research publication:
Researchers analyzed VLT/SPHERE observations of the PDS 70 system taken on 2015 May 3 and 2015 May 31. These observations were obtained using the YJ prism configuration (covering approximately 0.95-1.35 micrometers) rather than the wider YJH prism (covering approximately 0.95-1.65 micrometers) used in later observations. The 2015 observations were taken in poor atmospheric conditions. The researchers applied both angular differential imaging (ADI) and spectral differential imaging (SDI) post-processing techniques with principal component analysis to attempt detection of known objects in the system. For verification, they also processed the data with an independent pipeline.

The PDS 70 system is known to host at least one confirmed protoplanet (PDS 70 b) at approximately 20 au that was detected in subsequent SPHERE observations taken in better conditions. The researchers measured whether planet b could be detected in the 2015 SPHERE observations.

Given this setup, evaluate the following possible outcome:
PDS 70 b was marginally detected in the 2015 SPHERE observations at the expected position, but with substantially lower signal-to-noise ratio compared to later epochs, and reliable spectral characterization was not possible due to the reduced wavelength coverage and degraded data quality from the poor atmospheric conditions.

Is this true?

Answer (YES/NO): NO